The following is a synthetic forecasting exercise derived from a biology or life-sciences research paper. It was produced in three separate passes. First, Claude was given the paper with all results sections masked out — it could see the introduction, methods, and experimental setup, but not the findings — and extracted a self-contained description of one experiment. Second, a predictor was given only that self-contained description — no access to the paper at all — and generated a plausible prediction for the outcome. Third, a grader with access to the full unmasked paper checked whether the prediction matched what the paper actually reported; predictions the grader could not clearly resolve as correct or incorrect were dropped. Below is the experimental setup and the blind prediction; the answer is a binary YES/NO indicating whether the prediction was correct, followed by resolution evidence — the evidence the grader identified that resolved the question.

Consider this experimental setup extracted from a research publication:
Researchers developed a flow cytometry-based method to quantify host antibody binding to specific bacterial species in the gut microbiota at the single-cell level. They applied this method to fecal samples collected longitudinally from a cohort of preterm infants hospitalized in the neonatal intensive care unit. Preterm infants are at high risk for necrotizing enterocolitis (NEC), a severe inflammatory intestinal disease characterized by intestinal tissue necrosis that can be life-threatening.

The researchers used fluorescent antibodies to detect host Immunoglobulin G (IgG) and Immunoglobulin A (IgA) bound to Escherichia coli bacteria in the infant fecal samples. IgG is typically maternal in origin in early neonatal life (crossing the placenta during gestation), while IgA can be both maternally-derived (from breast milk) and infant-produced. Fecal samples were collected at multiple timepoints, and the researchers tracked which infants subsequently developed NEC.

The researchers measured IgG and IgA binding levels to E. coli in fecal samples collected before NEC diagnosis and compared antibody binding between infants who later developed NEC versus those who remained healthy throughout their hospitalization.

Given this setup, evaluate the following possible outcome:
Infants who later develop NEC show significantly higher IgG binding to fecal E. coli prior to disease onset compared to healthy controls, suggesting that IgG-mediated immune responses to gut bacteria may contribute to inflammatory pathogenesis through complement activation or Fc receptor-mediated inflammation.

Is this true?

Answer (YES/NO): NO